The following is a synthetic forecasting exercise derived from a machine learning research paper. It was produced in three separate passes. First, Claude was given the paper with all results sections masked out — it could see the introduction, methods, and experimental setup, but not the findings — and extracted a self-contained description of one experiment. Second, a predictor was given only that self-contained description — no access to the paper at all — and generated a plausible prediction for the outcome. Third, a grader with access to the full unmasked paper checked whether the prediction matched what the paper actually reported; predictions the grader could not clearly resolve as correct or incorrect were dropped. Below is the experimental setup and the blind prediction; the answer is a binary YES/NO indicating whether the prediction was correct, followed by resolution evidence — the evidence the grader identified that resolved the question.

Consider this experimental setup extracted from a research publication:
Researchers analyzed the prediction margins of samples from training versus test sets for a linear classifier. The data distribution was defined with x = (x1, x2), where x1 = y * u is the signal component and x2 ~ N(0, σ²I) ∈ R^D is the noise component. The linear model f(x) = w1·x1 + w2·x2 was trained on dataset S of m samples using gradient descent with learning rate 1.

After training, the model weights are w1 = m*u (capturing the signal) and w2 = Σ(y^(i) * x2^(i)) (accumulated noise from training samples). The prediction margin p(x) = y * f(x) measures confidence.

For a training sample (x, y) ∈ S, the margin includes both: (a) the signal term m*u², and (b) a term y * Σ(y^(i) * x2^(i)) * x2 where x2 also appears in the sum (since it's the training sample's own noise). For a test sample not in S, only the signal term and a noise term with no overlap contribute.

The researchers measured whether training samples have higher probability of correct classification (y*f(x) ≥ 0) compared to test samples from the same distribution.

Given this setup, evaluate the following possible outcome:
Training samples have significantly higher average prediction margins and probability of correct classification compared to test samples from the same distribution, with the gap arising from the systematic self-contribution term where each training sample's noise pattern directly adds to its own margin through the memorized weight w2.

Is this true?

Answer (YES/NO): YES